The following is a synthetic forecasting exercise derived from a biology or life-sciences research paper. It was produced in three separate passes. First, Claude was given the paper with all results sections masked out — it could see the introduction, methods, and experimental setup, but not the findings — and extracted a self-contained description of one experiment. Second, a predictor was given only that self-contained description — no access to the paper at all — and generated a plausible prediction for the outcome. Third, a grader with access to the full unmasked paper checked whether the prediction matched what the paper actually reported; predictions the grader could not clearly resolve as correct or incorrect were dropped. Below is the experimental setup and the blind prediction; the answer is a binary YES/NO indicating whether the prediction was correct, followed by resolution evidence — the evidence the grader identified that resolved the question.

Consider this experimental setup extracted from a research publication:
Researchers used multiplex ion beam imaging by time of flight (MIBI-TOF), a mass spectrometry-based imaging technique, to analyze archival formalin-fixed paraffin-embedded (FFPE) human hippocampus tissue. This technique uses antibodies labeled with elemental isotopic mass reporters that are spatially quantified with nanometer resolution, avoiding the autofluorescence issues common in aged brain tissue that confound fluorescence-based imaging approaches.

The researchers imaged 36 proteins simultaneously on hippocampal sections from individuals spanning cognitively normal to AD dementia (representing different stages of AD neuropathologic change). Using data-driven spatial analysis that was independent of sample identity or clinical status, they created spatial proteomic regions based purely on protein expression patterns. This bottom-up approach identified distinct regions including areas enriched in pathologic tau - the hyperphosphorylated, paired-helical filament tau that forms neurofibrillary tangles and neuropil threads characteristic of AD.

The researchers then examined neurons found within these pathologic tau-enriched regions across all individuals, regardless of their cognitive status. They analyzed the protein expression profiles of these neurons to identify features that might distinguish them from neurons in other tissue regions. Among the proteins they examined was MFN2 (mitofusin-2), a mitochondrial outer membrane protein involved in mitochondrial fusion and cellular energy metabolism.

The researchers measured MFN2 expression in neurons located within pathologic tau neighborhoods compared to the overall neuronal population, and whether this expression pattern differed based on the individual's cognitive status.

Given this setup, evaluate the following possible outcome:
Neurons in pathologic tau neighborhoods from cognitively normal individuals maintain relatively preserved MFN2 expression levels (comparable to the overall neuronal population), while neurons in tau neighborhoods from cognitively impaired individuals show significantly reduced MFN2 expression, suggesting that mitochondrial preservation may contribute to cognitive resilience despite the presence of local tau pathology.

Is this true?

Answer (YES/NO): NO